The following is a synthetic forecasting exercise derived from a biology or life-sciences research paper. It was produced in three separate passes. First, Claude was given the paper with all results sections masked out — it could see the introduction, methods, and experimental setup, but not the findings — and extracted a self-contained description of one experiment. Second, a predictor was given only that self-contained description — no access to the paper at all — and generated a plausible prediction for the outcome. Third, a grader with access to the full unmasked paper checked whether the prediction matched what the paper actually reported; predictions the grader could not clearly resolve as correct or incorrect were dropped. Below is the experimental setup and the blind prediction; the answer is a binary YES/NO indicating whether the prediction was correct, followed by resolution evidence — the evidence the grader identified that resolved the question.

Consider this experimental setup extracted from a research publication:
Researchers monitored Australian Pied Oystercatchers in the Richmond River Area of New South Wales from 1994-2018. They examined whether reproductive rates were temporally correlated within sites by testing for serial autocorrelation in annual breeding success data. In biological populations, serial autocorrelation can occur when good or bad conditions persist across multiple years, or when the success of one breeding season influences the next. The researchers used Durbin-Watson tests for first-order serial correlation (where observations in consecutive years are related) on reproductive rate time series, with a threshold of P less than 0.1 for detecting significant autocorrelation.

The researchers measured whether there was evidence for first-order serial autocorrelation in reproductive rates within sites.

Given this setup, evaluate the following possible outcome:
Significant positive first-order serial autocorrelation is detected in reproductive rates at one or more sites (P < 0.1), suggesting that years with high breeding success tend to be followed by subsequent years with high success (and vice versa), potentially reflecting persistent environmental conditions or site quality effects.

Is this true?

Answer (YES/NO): NO